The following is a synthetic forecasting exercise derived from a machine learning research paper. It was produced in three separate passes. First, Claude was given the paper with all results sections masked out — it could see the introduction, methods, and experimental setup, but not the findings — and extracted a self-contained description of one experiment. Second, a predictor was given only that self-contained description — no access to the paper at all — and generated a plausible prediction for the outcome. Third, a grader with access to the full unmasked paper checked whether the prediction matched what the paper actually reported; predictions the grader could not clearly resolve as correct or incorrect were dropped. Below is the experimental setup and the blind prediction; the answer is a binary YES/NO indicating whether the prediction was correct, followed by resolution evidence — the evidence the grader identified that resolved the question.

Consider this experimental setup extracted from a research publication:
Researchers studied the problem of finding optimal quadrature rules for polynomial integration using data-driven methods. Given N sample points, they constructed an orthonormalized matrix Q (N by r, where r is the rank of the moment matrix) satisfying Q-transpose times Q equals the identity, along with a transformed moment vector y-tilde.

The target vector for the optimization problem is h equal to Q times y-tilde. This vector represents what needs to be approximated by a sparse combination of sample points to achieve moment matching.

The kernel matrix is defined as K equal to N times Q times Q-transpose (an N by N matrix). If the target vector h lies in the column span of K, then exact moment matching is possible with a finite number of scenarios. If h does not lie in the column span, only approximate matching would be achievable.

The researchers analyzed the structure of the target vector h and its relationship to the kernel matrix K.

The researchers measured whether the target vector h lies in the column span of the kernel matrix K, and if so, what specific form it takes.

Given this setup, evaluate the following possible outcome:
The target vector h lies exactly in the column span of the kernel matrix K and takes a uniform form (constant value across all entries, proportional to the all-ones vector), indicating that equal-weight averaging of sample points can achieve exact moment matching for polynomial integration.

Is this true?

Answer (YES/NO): YES